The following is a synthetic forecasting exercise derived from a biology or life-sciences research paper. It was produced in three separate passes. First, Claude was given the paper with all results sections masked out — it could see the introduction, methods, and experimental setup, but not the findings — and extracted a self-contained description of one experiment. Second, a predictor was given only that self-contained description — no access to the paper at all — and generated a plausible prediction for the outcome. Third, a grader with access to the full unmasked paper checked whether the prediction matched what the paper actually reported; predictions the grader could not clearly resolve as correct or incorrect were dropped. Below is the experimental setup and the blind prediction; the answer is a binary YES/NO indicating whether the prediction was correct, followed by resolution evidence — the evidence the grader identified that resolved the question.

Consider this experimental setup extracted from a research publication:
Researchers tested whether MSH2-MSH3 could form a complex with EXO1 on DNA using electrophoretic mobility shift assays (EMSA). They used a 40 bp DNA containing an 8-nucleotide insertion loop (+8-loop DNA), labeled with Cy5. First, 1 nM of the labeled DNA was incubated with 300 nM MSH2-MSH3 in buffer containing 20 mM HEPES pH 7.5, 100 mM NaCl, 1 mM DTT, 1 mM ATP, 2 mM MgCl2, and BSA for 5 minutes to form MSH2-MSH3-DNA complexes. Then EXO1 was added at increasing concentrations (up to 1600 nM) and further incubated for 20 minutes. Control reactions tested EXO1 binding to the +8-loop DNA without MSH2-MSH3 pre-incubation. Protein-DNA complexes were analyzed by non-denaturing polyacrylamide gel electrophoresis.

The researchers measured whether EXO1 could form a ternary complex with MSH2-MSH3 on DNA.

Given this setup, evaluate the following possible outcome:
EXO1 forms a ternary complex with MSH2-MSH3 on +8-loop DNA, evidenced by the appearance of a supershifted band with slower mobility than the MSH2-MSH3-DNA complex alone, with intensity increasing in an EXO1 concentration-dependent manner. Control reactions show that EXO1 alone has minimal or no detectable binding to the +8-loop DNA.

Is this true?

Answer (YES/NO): YES